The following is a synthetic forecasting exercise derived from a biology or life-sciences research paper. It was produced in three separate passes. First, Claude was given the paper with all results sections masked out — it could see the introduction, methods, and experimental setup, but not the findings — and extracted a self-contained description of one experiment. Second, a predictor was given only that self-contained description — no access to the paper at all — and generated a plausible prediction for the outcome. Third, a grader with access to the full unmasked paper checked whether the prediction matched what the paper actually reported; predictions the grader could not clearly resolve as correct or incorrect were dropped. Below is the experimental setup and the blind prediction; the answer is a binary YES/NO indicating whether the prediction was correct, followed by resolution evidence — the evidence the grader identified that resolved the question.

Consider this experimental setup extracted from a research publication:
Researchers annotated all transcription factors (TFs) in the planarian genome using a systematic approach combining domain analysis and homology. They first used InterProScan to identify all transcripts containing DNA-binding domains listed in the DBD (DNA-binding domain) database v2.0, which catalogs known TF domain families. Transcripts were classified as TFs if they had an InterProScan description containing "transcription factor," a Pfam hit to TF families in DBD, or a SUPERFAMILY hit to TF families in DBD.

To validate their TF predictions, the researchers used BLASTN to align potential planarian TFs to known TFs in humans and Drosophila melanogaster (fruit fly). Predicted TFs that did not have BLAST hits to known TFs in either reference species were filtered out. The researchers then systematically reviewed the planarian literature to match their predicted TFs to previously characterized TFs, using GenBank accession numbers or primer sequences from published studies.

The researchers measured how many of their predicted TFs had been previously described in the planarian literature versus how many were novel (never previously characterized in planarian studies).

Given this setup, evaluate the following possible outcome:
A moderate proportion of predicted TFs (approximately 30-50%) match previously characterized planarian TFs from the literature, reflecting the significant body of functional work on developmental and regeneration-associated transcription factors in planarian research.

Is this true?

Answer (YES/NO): YES